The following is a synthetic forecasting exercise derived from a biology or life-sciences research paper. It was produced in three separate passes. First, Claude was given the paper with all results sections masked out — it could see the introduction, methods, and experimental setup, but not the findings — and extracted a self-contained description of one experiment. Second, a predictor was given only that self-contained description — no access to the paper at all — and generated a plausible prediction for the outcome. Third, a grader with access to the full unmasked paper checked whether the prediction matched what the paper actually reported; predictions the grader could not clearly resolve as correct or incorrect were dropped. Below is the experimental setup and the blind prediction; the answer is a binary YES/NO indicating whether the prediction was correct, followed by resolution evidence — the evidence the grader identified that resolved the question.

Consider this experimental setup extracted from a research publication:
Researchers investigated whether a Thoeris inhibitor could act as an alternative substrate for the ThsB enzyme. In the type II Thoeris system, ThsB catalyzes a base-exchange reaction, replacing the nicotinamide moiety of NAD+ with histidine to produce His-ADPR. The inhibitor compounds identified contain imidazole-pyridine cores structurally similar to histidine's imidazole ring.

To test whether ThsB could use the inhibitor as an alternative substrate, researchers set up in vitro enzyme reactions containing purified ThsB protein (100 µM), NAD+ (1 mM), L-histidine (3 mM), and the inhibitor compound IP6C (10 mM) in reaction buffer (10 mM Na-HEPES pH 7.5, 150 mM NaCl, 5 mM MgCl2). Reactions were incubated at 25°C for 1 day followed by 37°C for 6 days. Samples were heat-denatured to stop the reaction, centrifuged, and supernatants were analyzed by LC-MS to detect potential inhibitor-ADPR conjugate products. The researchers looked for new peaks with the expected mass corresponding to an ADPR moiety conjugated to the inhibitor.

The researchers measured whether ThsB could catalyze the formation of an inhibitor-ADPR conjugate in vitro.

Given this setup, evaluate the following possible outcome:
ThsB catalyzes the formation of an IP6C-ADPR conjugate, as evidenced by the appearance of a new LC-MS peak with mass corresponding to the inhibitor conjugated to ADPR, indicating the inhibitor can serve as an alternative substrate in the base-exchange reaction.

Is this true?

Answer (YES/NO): YES